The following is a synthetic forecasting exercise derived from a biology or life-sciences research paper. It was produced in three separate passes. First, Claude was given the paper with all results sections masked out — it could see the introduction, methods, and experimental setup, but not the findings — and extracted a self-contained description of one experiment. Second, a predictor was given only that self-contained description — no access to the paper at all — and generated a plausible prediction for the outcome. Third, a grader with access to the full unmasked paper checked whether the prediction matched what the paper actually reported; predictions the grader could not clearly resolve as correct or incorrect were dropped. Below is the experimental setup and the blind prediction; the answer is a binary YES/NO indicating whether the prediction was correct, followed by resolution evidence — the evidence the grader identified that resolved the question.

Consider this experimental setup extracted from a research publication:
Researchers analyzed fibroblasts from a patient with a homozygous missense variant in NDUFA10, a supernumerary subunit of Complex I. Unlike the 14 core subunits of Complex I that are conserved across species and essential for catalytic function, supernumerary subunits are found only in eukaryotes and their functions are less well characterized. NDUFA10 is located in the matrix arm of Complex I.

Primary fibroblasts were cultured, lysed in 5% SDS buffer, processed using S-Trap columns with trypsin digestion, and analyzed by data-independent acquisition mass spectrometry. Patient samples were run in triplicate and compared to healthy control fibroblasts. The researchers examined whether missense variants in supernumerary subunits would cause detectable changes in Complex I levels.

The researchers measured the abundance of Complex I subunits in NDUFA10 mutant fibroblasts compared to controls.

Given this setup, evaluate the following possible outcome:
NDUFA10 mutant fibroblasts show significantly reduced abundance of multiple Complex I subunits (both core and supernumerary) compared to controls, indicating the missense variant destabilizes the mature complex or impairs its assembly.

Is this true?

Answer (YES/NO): YES